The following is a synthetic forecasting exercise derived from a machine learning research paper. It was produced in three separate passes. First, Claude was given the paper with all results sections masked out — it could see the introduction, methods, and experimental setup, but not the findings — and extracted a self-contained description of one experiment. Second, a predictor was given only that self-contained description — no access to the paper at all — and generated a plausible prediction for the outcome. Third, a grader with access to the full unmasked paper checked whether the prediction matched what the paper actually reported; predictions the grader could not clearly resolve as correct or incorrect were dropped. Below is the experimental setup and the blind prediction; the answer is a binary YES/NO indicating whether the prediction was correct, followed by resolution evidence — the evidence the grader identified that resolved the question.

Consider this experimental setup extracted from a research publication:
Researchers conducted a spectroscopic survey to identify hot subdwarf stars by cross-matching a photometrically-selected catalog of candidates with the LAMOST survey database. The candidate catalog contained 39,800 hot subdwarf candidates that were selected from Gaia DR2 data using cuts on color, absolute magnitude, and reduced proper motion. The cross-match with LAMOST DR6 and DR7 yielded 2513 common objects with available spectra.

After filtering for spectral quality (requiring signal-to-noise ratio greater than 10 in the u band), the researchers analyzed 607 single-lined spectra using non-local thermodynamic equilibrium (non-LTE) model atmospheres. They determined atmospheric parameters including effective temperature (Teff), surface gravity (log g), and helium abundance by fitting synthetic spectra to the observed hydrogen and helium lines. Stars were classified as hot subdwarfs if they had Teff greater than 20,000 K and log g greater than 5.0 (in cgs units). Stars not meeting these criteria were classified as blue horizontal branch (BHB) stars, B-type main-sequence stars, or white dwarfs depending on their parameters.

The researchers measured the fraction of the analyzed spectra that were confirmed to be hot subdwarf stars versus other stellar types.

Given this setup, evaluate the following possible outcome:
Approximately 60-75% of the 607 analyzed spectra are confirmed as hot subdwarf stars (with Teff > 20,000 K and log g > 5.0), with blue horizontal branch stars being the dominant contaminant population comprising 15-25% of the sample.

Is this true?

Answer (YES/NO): NO